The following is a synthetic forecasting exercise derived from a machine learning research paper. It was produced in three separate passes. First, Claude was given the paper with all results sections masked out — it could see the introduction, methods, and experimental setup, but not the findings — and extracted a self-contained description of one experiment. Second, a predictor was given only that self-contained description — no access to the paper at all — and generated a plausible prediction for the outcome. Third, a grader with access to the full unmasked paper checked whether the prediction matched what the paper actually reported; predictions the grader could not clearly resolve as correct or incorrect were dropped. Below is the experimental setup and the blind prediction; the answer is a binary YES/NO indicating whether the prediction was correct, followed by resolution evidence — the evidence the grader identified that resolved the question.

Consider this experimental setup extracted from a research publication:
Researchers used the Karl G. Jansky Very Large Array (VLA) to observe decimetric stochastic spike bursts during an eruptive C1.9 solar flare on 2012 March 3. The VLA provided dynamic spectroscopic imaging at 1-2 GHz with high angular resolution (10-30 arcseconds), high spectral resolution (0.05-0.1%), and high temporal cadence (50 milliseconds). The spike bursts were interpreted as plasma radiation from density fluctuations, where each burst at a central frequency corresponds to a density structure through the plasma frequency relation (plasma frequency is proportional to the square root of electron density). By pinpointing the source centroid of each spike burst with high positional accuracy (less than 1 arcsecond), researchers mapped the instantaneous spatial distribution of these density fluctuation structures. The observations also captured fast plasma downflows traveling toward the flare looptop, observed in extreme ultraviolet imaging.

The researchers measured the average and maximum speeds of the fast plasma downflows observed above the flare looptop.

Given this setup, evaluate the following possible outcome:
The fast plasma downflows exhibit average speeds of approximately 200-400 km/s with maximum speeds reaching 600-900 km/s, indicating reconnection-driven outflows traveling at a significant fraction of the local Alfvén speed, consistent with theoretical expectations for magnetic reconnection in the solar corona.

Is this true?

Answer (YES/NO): NO